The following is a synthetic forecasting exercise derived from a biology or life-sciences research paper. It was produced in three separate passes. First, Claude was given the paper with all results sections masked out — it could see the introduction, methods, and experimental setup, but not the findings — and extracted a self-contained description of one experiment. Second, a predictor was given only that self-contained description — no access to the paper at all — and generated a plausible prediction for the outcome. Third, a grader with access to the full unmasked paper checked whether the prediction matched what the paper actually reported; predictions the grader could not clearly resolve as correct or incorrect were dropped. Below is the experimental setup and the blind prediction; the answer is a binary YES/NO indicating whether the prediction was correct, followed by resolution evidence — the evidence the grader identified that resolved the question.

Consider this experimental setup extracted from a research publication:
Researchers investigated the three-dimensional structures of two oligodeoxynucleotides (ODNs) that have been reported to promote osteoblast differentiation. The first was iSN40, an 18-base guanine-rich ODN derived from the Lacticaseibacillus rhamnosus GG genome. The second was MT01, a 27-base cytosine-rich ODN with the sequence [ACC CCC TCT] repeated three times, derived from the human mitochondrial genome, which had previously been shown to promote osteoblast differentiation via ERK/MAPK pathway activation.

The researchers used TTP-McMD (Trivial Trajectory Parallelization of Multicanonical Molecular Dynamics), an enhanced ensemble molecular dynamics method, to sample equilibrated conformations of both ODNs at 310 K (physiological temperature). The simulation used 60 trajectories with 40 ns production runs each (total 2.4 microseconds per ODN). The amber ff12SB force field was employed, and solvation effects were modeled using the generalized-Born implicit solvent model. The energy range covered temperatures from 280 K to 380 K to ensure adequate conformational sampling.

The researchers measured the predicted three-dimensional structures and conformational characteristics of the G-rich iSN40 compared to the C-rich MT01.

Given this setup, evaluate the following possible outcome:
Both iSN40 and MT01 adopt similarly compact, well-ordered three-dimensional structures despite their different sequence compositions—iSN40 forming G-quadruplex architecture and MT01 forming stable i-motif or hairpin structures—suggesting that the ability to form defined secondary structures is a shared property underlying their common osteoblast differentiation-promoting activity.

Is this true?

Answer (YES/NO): NO